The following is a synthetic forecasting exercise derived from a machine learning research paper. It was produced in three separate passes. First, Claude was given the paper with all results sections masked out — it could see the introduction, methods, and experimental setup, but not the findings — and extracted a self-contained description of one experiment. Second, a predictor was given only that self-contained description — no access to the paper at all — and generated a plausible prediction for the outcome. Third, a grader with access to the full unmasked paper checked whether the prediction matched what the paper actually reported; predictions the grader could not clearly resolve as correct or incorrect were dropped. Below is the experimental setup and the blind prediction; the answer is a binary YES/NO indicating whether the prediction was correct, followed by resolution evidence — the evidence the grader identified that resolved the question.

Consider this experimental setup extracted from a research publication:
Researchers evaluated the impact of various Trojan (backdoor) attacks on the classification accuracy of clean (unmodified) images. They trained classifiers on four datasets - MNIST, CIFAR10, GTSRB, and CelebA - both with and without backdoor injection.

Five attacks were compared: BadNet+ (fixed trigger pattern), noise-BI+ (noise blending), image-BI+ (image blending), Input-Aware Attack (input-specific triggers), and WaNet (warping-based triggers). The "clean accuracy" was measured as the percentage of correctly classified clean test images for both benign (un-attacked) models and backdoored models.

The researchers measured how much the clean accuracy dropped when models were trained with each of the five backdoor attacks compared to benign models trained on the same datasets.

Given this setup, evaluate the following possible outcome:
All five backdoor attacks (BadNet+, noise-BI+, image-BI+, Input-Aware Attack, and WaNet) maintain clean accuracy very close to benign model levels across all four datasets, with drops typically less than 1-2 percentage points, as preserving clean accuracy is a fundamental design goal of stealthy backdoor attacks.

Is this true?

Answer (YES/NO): YES